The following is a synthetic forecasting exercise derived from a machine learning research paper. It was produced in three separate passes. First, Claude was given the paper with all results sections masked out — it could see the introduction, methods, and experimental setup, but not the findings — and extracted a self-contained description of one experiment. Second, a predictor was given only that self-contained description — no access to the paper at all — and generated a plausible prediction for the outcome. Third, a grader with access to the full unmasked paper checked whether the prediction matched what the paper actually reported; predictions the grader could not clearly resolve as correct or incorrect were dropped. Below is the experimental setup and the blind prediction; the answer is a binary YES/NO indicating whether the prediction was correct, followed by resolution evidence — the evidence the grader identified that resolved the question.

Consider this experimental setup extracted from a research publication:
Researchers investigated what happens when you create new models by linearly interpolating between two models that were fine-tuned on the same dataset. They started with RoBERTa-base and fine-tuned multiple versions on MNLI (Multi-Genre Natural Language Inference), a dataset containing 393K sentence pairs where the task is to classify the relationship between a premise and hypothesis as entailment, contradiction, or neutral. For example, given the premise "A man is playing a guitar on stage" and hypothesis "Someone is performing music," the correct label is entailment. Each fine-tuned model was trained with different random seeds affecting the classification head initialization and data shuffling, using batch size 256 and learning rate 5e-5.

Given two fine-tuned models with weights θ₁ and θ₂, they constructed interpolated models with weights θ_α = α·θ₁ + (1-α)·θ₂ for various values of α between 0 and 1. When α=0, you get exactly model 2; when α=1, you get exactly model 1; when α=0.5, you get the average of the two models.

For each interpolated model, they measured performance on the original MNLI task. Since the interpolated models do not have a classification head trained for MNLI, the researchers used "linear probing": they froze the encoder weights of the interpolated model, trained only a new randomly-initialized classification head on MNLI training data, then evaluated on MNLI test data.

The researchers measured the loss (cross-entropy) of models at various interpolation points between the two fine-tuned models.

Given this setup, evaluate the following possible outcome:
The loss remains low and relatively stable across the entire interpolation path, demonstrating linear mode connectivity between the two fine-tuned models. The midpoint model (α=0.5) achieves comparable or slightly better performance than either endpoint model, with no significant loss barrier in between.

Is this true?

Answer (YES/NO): YES